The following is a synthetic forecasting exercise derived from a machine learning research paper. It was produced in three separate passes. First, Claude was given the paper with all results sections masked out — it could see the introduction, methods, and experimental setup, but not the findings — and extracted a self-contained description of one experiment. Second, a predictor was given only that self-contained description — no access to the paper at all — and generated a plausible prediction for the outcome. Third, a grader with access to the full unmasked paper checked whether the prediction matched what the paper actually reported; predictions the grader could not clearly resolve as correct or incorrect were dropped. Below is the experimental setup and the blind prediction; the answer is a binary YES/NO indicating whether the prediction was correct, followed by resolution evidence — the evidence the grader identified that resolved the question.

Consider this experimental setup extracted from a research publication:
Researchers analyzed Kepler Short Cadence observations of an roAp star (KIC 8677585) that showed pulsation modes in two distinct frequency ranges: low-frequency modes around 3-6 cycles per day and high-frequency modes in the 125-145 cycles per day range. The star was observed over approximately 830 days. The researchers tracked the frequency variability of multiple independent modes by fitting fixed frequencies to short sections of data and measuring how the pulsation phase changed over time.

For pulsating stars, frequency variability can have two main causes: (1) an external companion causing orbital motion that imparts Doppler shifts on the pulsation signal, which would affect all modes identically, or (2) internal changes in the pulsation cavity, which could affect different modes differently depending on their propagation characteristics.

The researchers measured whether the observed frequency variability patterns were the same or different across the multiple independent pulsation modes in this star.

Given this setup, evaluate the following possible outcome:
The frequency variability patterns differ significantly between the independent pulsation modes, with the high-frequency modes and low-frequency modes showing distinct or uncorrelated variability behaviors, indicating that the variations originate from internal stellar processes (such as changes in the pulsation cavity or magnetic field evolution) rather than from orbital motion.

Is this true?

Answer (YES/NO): YES